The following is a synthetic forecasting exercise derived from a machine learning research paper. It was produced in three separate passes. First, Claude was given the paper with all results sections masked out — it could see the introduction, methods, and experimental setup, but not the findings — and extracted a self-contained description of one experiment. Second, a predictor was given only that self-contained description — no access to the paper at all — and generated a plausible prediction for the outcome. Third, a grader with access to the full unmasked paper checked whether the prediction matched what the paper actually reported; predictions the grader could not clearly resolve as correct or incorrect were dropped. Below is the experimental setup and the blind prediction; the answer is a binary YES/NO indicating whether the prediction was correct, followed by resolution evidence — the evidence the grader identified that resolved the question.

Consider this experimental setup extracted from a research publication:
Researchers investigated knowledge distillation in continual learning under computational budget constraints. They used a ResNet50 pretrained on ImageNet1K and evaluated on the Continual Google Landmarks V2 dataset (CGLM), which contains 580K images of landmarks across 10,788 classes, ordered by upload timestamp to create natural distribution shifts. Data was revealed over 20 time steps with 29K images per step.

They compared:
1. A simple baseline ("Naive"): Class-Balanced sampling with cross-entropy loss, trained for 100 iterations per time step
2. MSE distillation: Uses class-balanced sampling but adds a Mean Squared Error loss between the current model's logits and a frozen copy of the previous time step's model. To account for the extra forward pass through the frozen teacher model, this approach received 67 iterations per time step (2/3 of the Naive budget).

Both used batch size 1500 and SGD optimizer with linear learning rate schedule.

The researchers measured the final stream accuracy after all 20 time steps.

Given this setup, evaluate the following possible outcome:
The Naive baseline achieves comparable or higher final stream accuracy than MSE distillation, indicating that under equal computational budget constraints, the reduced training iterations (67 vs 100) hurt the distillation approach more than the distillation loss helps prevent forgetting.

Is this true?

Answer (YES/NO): YES